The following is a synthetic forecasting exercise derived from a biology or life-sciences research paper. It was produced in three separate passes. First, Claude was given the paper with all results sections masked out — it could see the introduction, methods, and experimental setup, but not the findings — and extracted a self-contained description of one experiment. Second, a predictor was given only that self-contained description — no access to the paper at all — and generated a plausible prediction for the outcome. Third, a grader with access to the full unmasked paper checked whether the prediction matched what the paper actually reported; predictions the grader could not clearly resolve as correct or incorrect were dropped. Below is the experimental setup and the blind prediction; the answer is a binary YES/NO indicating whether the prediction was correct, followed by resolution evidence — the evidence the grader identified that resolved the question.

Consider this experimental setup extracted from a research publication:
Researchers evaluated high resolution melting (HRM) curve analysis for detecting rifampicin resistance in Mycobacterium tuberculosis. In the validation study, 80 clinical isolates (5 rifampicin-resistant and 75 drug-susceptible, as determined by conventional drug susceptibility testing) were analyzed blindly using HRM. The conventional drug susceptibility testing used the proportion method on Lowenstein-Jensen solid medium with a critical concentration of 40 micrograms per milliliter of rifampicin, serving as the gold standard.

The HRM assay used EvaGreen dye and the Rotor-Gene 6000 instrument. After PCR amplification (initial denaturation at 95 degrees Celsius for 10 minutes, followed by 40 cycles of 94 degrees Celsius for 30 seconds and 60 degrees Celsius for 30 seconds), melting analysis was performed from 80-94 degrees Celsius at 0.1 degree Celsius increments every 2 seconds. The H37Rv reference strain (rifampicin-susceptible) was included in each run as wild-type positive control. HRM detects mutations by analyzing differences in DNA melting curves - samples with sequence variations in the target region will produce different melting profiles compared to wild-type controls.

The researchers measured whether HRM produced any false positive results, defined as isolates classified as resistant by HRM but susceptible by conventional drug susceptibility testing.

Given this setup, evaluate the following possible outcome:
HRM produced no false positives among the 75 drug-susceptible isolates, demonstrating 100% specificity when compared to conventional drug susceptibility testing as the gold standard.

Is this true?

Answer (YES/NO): NO